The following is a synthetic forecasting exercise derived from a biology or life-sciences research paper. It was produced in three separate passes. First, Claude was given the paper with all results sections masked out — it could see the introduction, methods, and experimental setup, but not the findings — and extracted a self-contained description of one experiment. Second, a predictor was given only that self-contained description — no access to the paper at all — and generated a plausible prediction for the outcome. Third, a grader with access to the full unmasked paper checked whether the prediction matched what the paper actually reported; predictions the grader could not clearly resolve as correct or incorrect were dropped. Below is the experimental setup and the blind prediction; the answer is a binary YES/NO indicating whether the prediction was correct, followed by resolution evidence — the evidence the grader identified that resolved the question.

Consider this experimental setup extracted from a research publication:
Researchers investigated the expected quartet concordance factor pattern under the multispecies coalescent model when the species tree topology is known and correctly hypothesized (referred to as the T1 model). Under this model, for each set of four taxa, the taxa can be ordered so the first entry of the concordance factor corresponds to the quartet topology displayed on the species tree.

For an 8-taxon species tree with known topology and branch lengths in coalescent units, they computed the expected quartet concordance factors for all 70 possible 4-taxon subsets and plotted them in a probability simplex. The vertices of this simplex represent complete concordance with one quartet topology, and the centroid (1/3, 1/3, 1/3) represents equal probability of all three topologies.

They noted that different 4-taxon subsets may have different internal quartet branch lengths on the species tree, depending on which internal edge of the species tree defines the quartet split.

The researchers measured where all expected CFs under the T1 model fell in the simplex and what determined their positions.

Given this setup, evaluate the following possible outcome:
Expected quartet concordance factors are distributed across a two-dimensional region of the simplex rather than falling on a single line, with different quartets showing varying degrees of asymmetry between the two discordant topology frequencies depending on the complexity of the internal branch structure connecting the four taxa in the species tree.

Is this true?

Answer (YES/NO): NO